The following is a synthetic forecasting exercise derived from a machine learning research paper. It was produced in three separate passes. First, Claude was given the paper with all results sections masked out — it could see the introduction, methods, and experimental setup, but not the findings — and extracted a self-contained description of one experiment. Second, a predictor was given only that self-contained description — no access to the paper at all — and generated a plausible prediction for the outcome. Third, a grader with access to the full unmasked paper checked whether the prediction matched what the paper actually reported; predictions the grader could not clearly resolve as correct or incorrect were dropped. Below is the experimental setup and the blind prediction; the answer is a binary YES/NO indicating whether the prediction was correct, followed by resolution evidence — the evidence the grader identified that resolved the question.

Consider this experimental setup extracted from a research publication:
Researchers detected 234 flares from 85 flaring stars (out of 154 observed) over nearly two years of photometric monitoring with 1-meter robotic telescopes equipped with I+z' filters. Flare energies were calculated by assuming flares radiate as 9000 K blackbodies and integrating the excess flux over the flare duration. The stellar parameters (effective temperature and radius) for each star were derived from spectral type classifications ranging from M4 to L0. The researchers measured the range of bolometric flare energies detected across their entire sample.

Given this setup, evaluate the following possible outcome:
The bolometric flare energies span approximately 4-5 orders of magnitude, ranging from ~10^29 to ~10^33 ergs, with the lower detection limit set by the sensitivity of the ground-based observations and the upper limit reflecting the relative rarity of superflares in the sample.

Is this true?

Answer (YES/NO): NO